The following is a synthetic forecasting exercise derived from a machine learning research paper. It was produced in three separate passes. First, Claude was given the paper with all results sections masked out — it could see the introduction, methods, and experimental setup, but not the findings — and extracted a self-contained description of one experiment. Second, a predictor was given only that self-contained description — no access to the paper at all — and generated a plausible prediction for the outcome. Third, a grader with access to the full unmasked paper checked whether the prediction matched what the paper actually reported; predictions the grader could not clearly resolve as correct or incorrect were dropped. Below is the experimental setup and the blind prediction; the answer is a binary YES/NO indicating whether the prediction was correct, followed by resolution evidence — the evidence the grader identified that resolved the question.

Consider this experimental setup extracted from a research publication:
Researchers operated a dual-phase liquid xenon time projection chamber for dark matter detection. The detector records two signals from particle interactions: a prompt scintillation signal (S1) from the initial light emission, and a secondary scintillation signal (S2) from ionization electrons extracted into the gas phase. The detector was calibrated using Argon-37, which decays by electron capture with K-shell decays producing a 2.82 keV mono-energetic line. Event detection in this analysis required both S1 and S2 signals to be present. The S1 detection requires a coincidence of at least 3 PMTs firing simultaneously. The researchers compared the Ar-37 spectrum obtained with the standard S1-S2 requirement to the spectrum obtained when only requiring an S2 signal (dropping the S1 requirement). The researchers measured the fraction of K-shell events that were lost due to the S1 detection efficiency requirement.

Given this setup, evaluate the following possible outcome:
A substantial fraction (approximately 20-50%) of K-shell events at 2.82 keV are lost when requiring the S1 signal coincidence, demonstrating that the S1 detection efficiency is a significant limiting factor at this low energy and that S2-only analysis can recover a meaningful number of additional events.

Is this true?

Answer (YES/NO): NO